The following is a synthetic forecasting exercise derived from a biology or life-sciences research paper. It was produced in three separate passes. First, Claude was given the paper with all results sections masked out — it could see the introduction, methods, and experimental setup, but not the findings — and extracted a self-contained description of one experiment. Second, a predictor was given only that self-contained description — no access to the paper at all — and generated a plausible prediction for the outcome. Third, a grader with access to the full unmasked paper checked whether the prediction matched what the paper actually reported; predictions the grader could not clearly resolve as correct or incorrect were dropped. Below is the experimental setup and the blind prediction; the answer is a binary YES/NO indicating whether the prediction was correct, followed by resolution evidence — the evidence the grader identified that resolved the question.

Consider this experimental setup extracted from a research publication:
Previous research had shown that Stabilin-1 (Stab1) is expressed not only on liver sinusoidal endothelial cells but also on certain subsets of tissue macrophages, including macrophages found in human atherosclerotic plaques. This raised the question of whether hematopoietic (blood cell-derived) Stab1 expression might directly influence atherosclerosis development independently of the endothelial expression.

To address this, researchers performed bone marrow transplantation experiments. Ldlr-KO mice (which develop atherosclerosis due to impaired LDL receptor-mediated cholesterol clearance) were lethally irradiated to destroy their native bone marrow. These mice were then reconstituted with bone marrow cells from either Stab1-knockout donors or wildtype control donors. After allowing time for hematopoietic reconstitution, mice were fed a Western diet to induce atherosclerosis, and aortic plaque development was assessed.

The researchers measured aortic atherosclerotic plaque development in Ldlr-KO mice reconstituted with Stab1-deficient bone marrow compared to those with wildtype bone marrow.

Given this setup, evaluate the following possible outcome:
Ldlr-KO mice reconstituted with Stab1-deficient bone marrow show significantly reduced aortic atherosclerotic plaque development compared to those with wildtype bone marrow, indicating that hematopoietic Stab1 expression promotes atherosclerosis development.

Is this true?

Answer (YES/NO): NO